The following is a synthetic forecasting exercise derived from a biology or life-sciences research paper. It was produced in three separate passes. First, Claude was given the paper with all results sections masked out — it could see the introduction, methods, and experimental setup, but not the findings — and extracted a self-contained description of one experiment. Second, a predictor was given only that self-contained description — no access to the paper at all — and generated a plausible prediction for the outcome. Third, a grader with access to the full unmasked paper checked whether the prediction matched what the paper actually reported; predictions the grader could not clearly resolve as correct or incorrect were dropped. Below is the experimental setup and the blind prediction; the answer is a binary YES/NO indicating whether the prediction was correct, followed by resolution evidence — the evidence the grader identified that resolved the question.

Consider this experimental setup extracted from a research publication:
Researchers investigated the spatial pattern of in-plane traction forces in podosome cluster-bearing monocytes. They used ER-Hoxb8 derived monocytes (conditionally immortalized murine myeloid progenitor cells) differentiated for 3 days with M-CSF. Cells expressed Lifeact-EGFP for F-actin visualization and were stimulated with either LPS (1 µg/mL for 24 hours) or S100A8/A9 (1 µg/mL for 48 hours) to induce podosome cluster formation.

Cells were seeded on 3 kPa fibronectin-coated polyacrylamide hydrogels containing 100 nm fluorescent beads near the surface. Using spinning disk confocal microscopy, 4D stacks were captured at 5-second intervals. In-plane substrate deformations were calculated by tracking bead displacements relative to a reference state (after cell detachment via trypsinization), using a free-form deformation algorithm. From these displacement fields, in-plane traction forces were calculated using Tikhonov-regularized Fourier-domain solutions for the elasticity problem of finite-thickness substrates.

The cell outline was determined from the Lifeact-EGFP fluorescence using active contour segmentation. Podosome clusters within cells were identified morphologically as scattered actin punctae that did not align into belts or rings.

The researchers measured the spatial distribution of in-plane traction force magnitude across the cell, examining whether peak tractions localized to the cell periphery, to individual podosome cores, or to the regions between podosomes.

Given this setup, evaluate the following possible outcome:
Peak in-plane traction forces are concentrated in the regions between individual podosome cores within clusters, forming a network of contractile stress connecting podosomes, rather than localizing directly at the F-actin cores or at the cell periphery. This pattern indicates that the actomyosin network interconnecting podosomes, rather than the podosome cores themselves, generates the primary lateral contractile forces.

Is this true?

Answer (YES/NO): NO